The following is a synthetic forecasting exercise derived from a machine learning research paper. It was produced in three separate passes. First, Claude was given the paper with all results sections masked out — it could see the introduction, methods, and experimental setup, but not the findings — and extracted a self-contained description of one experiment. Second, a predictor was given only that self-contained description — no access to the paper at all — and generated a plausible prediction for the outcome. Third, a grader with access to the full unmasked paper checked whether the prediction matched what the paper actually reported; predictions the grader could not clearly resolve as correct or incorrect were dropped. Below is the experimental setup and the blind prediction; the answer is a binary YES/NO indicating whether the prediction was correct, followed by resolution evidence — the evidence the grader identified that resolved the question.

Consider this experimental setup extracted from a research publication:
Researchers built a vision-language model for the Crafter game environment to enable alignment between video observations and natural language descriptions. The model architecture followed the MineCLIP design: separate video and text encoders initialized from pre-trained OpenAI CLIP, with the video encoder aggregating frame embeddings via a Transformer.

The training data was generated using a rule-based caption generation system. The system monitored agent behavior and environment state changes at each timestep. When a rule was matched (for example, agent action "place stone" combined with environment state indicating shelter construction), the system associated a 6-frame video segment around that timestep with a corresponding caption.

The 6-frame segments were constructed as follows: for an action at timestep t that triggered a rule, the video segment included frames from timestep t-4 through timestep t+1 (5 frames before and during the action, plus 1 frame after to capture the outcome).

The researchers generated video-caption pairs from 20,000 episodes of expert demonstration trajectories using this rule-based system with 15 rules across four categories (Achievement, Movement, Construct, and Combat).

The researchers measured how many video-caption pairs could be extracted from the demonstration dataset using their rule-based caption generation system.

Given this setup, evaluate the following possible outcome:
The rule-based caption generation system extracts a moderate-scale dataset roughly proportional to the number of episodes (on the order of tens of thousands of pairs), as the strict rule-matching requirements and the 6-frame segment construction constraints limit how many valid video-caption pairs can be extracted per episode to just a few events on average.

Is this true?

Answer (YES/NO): NO